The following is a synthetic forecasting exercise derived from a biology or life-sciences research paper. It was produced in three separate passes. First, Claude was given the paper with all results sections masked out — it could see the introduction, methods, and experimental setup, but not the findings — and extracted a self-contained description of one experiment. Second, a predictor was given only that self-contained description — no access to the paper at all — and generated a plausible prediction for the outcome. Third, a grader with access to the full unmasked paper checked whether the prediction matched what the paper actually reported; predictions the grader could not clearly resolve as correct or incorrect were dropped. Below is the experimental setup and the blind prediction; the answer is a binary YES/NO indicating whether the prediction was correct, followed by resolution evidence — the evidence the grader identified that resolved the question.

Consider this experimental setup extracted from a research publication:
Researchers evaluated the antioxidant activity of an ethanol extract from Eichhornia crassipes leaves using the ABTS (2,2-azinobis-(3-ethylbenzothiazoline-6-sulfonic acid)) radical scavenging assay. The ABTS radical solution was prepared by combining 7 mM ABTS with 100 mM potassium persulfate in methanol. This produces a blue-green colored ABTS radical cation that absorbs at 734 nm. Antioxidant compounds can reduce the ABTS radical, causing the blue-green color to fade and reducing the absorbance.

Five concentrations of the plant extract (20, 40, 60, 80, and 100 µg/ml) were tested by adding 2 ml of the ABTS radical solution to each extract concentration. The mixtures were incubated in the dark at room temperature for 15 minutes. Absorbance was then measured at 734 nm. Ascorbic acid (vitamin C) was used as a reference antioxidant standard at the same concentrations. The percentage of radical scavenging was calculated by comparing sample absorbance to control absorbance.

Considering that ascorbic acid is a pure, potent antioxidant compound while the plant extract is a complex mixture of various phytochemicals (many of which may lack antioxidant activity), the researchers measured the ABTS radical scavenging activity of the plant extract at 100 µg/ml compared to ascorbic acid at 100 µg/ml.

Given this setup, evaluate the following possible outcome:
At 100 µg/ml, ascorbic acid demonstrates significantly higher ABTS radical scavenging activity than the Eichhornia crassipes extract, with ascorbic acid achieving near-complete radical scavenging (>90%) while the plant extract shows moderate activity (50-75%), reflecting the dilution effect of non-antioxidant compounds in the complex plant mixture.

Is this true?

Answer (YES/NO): NO